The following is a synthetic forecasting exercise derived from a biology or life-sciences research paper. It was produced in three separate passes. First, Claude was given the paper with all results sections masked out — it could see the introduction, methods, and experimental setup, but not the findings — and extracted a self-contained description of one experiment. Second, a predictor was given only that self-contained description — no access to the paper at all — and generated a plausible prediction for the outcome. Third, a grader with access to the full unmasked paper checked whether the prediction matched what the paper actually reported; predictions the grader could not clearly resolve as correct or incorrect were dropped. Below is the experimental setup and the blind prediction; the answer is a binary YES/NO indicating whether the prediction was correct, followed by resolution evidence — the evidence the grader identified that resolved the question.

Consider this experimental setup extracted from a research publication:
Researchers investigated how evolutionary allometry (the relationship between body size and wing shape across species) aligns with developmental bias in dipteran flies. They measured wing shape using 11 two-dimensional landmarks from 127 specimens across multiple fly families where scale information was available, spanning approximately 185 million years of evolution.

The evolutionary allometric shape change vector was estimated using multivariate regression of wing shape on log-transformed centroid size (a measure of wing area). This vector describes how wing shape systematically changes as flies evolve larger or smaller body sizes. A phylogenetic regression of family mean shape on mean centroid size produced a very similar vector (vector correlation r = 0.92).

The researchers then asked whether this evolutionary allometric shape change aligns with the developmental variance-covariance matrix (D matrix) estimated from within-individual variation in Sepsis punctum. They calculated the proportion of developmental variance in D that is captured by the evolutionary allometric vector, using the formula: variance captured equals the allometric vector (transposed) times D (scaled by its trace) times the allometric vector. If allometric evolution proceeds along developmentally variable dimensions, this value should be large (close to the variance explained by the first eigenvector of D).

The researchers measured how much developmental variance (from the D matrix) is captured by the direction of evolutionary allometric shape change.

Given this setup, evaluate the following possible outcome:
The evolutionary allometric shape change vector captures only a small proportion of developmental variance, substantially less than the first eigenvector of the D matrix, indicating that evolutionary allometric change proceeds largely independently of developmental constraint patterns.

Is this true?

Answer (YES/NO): NO